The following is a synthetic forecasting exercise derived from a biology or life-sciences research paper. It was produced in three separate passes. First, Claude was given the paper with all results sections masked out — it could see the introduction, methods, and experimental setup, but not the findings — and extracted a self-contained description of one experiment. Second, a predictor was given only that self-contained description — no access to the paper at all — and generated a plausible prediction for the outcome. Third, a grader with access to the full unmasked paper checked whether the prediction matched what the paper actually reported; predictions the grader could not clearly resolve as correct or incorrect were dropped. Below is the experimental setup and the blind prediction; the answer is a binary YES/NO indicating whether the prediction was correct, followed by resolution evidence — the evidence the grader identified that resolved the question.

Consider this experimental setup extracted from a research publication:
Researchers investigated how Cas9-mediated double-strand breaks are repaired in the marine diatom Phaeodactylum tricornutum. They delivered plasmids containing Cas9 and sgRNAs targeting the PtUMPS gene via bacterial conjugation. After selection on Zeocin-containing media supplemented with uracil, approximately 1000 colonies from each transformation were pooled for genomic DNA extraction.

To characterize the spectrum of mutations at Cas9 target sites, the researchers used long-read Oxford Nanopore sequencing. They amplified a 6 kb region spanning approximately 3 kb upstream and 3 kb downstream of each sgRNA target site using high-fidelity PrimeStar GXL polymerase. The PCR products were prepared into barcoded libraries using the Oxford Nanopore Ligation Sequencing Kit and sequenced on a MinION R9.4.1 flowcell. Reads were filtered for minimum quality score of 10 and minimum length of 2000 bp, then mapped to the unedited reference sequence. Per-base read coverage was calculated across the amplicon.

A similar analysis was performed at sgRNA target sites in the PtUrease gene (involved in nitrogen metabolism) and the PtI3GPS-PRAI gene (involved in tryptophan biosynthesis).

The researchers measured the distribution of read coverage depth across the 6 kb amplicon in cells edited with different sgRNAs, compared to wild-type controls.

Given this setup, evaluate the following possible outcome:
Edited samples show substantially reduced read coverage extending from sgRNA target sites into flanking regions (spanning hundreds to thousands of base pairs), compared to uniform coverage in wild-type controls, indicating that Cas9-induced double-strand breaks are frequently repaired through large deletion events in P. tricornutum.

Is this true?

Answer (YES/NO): YES